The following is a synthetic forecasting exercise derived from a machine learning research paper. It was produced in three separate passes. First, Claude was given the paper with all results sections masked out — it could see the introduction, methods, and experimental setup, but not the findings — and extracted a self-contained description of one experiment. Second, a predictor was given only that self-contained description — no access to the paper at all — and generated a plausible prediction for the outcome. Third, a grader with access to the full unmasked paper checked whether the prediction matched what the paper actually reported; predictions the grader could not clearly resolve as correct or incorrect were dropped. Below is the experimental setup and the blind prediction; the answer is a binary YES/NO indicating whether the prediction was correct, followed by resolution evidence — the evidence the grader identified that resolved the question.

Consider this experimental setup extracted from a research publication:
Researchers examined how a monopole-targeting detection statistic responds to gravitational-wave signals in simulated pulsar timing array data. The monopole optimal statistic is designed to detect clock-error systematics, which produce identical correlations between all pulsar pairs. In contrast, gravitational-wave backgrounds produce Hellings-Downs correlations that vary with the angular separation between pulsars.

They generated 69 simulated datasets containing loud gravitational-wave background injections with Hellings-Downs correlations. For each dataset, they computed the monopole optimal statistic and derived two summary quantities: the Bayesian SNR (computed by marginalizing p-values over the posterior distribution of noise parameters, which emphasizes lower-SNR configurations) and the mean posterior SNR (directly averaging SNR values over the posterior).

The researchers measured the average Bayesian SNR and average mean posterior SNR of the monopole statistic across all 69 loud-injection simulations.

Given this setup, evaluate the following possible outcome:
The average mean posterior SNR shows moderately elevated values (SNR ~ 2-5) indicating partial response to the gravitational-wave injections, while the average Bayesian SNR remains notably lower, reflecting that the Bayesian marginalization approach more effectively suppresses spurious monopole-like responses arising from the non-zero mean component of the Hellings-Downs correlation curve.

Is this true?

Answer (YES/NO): NO